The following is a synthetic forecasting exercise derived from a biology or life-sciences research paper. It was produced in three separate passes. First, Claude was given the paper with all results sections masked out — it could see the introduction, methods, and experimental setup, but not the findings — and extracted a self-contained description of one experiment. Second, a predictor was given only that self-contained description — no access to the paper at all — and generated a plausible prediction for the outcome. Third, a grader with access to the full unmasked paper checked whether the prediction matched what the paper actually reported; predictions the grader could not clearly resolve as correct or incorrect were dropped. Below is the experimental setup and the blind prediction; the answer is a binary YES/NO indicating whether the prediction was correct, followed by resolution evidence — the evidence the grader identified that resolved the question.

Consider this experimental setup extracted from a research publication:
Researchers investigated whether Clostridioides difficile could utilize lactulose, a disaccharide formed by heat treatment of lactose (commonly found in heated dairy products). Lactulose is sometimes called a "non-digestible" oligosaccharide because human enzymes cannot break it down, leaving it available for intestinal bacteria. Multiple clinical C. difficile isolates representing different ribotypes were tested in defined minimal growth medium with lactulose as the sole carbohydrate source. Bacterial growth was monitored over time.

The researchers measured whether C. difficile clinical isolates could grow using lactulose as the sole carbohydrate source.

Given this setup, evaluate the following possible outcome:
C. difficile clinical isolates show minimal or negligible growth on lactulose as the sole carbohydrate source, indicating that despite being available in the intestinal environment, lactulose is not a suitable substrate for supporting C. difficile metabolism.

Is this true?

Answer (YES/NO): YES